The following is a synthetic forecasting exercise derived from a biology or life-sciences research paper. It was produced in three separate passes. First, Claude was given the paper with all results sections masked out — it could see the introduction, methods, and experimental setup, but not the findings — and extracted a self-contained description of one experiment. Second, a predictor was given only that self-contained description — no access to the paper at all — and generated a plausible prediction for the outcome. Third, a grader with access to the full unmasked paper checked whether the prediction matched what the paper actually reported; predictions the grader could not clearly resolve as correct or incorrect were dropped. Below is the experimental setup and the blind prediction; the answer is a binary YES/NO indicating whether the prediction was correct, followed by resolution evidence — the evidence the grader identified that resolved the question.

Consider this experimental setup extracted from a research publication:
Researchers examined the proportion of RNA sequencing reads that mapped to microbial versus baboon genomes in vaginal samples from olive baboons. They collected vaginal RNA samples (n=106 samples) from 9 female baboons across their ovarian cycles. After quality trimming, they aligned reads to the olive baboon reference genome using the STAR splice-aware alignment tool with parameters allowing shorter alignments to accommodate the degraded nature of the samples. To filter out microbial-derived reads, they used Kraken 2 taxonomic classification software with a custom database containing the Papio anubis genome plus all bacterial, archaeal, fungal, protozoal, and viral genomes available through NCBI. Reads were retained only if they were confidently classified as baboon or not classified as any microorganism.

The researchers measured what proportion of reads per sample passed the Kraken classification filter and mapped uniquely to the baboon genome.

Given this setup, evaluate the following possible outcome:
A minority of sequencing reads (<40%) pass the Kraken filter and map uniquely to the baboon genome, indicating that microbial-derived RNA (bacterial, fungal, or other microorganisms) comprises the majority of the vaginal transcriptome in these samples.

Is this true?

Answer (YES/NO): YES